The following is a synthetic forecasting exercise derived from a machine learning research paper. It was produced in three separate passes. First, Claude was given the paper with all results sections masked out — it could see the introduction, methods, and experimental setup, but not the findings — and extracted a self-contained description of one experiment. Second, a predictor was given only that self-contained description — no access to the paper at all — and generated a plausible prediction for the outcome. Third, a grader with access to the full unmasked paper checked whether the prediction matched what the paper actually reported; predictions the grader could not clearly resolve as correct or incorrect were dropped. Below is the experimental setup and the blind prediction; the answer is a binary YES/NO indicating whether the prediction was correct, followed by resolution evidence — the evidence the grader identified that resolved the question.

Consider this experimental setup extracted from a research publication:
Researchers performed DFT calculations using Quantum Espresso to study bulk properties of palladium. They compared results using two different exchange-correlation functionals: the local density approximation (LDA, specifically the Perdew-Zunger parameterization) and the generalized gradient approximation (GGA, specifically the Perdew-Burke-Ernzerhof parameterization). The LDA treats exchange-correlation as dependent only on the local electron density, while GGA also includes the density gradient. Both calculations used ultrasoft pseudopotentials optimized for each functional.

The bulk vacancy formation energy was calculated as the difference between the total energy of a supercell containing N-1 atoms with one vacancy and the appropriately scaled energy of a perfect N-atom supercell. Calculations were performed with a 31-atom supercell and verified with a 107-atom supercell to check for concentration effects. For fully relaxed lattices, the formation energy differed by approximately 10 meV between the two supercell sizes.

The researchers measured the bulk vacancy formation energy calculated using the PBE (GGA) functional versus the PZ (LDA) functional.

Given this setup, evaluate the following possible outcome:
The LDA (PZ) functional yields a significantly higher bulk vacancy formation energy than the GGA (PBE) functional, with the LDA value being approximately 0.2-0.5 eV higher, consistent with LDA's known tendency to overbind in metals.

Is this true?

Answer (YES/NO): YES